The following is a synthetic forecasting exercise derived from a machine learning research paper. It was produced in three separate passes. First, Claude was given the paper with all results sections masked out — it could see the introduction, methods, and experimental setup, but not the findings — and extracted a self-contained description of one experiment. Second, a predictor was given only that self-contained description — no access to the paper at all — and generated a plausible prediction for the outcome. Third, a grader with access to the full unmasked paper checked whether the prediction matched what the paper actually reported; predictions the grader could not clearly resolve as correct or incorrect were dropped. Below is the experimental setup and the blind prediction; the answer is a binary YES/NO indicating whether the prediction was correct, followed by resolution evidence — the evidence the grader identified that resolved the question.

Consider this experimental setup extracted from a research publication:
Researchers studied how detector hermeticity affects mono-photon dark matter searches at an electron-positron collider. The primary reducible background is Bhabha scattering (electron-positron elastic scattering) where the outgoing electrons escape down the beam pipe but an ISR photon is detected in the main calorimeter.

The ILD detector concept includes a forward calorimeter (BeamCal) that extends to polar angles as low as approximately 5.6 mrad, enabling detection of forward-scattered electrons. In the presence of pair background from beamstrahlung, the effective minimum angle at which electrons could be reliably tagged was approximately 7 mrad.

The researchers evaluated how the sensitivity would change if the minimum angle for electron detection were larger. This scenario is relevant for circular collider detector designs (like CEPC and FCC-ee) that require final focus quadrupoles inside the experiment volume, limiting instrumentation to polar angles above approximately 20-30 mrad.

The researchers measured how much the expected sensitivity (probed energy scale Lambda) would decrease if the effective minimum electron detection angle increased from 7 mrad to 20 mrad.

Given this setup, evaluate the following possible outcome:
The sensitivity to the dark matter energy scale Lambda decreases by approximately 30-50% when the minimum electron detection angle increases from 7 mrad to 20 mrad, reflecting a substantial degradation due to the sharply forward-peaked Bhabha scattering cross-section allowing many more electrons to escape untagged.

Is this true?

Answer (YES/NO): NO